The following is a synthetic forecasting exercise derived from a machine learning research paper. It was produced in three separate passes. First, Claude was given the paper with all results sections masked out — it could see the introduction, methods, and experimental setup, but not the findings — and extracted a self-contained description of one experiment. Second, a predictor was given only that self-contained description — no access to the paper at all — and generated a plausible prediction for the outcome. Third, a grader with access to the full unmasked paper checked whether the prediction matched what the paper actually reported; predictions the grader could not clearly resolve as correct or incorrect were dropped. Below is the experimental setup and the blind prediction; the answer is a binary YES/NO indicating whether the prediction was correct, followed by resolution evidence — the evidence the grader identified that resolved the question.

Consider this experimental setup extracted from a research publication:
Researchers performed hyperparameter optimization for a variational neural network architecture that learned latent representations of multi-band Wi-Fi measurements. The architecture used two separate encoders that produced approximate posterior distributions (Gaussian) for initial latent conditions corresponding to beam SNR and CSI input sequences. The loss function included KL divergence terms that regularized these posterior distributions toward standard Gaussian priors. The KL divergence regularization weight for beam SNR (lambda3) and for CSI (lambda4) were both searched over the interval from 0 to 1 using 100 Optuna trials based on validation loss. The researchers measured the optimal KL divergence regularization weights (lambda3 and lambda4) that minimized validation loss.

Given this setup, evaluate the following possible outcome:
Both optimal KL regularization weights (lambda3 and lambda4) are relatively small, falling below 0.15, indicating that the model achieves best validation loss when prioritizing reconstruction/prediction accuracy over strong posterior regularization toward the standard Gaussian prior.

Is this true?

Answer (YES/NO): NO